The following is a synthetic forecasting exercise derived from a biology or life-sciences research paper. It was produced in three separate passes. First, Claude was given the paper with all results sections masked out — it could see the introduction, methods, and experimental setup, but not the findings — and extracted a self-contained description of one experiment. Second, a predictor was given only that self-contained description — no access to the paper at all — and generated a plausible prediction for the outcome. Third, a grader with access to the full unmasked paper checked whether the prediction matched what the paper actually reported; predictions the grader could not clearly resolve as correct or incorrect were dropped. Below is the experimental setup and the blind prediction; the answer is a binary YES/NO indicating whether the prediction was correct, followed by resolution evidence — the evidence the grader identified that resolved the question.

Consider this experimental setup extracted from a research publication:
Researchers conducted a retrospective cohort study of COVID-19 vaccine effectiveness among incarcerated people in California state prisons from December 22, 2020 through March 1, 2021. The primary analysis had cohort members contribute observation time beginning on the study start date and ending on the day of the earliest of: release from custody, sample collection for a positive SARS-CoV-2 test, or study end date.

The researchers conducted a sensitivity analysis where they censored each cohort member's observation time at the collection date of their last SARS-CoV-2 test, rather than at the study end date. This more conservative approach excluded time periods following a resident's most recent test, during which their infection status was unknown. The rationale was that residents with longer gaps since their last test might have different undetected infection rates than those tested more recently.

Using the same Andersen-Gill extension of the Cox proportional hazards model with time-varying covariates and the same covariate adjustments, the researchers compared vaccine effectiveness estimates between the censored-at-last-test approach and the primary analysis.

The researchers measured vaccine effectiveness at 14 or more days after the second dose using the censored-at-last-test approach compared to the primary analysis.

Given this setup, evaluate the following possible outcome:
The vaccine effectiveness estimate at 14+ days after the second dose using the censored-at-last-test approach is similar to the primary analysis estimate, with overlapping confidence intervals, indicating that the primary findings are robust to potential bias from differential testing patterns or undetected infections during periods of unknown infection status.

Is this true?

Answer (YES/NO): YES